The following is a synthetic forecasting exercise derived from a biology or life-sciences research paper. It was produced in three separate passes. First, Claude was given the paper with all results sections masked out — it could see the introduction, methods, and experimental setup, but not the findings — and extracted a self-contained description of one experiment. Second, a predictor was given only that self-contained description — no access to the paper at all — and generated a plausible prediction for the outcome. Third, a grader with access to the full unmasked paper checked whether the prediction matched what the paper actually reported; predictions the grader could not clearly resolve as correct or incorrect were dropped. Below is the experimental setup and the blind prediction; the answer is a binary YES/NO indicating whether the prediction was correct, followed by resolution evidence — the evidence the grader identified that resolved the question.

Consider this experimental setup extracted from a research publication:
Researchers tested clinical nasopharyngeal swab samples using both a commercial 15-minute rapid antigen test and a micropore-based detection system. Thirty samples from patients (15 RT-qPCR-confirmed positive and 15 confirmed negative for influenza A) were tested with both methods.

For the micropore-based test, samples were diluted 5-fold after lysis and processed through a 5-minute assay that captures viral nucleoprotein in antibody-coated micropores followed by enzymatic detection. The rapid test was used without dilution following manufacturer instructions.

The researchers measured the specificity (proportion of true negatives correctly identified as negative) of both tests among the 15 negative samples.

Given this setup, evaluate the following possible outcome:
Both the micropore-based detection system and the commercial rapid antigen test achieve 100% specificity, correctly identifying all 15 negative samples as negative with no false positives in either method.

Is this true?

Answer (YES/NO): NO